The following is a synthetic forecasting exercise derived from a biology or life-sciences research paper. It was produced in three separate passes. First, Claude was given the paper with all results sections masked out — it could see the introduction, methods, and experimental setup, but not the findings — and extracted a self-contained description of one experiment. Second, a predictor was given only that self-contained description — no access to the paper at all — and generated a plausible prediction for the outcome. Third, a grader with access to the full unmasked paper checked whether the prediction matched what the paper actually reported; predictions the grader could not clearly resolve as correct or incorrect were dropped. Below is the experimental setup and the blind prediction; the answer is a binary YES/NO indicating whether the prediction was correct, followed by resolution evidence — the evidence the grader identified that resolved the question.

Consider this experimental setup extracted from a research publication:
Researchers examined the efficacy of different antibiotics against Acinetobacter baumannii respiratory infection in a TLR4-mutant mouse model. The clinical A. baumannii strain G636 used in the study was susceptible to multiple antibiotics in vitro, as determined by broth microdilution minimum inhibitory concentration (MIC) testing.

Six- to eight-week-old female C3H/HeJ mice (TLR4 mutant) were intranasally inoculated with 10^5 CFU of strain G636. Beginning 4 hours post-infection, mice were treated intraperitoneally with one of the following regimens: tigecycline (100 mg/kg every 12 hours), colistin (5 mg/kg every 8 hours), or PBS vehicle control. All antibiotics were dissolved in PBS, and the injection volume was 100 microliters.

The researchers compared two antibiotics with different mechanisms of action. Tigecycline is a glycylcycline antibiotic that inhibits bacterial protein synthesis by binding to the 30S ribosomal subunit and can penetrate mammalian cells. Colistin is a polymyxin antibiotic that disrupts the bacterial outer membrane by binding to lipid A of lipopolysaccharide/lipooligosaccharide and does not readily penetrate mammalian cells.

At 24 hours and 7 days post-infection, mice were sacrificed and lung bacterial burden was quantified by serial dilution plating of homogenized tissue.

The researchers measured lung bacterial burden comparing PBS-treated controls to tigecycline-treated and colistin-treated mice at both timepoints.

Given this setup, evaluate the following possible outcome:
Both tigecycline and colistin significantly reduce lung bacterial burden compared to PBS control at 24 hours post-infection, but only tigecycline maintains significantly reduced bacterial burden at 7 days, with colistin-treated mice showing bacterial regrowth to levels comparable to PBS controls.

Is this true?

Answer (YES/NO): NO